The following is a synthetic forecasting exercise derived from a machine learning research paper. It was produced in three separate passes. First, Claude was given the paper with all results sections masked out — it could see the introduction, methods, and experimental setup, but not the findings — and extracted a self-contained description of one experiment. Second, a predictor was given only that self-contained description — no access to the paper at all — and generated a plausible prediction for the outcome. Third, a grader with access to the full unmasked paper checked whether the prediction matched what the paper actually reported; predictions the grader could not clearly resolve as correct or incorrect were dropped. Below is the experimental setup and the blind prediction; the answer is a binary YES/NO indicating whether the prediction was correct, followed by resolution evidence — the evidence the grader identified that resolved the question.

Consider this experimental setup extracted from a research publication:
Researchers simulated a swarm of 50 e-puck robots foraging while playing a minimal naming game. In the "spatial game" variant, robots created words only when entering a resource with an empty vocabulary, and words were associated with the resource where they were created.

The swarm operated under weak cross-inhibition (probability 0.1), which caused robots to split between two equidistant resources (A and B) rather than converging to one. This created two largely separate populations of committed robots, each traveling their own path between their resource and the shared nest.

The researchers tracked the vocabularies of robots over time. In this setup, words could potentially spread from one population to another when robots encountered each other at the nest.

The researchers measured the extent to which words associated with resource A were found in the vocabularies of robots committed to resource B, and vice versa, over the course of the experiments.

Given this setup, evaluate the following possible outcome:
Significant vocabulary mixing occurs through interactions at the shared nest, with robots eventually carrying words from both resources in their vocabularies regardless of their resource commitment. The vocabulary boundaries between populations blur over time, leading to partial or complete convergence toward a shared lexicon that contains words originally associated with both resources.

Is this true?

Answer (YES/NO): NO